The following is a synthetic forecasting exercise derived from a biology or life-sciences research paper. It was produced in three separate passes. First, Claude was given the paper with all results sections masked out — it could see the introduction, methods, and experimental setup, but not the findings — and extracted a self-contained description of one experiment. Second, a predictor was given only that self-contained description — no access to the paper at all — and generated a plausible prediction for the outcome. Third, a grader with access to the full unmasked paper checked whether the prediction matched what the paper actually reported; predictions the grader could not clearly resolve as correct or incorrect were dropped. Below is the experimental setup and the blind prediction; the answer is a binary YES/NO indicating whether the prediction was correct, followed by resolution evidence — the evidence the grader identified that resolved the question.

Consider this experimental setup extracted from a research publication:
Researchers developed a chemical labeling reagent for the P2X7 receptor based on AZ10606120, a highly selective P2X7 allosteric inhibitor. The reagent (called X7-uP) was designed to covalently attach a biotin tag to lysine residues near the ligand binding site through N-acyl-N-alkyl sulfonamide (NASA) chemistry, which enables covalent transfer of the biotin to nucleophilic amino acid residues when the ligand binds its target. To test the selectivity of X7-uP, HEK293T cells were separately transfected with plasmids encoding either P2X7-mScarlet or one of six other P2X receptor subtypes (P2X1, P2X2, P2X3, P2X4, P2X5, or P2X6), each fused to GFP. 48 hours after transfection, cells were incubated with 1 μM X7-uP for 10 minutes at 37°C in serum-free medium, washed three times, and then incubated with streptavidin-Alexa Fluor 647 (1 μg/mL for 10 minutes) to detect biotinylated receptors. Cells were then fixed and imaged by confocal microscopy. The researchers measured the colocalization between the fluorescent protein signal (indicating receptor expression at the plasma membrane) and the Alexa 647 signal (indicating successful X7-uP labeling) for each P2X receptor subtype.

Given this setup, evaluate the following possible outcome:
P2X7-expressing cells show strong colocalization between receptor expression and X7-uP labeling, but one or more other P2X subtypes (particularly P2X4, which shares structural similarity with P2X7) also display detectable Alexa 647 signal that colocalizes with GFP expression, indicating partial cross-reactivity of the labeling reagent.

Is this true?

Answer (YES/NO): NO